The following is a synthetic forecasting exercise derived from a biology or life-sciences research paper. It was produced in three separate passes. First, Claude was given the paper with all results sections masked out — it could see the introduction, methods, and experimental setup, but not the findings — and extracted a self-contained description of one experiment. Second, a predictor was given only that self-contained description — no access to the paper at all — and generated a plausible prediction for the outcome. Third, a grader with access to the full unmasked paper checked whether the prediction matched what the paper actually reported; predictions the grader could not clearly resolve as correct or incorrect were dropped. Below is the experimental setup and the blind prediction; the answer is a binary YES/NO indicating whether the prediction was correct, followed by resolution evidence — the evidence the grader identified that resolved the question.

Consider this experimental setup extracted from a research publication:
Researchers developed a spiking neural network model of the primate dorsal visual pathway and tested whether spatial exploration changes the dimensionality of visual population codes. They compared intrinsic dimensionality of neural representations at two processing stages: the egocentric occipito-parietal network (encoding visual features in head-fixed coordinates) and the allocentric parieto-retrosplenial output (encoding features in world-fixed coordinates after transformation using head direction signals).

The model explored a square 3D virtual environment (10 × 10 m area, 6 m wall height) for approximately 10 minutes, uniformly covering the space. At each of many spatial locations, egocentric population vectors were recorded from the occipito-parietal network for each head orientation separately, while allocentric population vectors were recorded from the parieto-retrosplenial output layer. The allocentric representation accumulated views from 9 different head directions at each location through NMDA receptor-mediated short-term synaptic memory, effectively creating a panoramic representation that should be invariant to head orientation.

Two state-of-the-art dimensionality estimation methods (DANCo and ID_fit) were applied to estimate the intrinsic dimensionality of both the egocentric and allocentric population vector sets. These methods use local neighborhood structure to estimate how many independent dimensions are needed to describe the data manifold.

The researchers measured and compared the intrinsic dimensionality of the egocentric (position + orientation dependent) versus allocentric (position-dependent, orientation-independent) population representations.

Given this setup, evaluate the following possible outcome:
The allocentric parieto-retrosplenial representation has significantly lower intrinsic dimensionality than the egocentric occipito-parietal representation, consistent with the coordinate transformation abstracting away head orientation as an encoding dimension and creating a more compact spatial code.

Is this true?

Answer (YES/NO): NO